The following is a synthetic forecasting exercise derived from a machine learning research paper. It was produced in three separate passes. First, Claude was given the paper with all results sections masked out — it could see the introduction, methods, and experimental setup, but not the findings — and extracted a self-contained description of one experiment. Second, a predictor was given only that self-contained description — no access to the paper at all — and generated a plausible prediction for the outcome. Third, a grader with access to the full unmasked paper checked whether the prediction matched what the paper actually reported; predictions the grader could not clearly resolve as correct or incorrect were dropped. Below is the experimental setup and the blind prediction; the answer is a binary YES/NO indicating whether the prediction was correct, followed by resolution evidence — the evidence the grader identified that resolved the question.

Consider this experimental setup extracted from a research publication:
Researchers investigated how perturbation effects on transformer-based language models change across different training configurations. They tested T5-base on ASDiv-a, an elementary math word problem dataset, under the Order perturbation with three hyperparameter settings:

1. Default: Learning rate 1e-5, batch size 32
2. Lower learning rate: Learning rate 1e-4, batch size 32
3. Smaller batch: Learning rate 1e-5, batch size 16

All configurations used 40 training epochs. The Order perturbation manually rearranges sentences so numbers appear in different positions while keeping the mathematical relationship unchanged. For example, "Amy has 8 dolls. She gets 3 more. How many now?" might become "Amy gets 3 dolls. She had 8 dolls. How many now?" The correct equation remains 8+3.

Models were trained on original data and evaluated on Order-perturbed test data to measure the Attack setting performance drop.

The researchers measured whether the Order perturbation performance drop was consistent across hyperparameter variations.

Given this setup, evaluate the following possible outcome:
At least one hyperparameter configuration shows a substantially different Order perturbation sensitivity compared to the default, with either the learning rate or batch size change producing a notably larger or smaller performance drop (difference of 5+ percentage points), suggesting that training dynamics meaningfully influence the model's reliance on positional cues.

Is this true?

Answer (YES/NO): NO